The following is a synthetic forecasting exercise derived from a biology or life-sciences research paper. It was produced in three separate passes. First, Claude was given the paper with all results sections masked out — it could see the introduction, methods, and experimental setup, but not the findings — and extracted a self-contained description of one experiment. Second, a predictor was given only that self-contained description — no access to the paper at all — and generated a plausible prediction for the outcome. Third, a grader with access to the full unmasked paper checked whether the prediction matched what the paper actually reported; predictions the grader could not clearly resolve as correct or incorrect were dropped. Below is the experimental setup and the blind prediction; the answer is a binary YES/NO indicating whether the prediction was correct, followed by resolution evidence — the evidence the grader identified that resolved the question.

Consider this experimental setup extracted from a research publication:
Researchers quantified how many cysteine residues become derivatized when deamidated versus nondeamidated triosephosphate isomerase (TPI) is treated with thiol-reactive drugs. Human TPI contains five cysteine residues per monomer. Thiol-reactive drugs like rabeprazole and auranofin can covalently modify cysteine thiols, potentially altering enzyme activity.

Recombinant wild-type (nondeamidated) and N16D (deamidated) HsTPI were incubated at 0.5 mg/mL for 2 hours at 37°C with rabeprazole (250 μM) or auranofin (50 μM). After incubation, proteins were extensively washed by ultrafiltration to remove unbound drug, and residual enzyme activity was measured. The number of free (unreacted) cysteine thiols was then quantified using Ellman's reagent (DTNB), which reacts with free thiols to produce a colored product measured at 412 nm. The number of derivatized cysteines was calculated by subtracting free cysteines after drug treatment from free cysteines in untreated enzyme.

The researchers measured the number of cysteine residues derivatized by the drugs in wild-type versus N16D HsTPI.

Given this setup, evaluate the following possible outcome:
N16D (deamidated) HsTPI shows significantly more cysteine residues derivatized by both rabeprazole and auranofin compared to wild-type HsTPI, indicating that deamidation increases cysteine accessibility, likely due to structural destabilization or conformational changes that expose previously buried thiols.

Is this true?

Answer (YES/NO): YES